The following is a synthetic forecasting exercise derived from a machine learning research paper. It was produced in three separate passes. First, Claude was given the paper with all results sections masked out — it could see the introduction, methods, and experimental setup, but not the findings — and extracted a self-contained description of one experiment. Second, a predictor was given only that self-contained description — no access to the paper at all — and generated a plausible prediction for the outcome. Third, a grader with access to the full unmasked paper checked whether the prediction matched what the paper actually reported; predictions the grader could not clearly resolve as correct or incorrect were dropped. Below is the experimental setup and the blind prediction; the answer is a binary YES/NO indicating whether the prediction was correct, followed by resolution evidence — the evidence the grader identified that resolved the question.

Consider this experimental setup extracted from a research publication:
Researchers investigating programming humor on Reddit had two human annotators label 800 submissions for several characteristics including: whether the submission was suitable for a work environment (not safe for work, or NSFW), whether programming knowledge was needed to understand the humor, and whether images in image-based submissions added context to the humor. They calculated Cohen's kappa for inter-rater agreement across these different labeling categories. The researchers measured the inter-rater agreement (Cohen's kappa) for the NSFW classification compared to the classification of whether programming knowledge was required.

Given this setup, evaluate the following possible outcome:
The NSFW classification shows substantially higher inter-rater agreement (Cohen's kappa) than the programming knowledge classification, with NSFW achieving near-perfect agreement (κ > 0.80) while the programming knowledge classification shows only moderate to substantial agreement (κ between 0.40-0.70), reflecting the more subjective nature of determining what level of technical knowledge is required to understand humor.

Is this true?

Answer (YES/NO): NO